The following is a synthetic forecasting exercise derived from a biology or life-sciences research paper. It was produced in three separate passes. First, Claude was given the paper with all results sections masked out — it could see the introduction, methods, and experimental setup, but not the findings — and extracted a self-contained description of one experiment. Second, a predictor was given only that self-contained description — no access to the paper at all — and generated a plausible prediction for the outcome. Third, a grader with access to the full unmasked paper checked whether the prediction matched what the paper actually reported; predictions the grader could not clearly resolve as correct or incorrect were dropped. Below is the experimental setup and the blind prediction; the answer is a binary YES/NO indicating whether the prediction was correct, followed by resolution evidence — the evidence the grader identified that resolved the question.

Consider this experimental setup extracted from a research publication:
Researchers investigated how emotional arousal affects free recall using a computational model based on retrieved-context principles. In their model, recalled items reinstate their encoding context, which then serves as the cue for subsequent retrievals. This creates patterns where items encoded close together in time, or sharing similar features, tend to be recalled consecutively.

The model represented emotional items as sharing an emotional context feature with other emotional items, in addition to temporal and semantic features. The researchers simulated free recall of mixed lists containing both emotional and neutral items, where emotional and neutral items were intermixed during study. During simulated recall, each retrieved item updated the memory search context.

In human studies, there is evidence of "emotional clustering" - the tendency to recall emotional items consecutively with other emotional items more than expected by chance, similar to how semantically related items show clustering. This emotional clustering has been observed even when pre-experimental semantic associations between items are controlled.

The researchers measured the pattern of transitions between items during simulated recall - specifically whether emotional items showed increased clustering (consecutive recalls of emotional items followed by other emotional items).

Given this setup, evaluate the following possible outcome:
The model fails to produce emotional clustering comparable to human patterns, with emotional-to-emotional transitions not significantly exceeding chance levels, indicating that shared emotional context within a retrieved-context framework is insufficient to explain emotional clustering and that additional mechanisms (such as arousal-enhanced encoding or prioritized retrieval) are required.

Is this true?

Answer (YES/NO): NO